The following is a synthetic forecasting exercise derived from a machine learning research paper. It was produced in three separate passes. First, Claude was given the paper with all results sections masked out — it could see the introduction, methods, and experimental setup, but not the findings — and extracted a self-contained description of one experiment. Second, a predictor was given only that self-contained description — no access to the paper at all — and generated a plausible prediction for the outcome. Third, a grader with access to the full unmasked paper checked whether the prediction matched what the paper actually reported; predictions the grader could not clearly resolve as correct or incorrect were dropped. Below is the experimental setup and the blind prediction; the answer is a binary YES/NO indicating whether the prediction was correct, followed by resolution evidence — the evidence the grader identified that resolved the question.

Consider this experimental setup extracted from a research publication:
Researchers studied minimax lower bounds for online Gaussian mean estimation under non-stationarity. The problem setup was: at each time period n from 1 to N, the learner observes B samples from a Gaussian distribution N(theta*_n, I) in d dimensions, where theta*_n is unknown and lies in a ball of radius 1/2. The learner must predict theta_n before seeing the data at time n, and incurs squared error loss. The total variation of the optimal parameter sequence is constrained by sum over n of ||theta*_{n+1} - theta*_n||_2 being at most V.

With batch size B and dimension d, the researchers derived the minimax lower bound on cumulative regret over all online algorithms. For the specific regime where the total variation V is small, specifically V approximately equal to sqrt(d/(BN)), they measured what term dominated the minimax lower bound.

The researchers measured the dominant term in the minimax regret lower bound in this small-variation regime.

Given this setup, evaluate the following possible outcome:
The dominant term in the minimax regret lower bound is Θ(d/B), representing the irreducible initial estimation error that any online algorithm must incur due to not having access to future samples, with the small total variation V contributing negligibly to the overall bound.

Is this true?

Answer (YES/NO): YES